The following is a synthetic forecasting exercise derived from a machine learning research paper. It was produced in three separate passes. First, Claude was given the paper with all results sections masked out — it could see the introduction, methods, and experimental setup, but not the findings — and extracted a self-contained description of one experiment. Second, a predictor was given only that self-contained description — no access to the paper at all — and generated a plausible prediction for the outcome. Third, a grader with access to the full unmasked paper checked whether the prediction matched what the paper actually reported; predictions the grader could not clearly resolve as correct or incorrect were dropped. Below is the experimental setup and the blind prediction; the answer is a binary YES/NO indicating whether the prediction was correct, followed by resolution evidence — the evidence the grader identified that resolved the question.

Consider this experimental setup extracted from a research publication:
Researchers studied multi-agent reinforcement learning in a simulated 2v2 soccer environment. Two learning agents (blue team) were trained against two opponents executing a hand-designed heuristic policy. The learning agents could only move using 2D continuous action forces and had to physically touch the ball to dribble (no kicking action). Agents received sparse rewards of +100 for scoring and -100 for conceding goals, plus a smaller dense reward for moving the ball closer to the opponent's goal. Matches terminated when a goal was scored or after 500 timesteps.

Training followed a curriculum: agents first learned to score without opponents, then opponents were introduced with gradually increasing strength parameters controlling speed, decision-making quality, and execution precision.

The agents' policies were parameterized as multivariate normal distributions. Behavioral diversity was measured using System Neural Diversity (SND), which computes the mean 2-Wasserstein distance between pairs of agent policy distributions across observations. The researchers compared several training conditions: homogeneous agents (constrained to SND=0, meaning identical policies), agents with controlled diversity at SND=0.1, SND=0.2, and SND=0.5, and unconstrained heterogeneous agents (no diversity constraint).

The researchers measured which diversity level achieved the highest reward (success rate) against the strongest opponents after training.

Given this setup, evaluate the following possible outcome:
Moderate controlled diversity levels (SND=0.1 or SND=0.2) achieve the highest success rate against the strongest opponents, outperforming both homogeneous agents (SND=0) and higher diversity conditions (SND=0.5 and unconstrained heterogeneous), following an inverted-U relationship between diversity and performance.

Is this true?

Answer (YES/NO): NO